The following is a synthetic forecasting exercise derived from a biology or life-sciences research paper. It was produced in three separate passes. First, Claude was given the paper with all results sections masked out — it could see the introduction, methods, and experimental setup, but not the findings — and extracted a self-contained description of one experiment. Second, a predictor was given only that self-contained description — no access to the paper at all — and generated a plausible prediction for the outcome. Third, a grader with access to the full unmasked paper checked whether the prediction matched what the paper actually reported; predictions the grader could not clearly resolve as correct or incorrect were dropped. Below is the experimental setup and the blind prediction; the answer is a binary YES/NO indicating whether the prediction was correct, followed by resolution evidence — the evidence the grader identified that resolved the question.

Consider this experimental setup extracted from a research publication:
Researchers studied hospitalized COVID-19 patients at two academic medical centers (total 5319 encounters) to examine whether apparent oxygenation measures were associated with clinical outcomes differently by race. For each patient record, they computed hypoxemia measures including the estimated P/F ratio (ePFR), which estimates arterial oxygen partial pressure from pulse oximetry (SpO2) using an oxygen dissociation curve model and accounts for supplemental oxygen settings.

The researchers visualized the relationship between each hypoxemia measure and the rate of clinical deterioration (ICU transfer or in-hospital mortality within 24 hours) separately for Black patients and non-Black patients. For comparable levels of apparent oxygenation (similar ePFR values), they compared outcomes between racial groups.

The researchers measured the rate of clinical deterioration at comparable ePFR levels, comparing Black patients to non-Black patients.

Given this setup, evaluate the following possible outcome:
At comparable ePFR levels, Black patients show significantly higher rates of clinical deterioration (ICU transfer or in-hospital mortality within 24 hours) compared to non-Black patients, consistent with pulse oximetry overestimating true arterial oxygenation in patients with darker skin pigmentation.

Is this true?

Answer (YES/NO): YES